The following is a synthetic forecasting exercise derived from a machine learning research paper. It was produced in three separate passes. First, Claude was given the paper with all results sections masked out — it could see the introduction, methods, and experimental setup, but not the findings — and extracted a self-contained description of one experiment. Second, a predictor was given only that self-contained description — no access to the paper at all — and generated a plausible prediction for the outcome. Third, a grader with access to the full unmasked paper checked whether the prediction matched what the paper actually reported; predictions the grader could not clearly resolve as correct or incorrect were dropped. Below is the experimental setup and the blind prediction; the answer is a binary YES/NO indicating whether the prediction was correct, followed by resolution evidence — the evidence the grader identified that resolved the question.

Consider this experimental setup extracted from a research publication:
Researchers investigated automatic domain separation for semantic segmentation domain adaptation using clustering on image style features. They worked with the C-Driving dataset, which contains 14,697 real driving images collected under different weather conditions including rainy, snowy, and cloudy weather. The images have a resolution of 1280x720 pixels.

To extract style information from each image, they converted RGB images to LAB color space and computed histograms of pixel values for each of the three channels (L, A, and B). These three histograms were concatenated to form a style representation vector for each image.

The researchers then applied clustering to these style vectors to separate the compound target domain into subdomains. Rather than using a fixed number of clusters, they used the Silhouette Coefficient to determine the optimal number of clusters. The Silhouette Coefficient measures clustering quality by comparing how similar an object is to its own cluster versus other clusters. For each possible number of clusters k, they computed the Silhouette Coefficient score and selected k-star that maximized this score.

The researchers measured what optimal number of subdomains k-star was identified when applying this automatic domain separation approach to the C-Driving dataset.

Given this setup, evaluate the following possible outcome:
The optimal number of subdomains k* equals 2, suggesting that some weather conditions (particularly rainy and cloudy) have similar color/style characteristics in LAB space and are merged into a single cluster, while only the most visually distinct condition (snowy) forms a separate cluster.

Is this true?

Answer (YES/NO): NO